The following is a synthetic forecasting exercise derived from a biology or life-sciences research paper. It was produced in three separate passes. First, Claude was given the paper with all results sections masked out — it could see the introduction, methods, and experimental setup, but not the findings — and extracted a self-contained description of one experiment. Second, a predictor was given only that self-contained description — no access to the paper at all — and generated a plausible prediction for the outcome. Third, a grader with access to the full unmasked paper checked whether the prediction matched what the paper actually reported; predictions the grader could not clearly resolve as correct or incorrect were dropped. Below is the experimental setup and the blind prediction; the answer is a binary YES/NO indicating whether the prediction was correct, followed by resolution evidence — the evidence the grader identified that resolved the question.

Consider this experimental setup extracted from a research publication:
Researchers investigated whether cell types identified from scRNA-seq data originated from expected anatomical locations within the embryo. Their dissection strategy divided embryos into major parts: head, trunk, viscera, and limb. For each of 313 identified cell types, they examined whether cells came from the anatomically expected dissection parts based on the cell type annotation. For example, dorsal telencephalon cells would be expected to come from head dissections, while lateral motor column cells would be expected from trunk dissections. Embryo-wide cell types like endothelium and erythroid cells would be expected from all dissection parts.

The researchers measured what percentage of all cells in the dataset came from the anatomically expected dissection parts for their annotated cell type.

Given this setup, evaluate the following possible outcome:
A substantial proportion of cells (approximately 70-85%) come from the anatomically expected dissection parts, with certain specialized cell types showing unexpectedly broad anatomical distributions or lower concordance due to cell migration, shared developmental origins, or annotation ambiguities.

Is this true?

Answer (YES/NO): NO